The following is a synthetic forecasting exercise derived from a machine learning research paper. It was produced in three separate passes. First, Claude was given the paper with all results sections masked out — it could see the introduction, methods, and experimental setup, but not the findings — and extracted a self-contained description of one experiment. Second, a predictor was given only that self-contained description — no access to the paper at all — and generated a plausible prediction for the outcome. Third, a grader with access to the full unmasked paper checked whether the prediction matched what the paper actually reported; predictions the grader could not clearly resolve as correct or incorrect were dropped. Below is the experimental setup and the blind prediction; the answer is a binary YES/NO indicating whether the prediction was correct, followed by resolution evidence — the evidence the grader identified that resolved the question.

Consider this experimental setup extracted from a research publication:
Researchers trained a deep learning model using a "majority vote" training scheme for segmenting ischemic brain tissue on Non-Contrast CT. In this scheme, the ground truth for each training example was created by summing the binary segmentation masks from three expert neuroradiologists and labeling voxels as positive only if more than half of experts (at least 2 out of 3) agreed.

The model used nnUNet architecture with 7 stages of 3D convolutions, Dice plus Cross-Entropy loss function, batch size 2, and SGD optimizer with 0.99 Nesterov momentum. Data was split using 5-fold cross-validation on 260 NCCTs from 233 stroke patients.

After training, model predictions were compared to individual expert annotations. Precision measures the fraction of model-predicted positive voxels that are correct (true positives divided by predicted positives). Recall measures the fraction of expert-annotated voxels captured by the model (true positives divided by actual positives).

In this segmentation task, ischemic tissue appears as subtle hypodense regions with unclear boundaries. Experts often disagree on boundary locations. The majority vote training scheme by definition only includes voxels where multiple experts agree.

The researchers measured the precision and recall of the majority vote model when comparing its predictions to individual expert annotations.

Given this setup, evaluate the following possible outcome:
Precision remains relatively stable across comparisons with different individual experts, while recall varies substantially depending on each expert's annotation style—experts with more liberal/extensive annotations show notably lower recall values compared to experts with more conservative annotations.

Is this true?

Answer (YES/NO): NO